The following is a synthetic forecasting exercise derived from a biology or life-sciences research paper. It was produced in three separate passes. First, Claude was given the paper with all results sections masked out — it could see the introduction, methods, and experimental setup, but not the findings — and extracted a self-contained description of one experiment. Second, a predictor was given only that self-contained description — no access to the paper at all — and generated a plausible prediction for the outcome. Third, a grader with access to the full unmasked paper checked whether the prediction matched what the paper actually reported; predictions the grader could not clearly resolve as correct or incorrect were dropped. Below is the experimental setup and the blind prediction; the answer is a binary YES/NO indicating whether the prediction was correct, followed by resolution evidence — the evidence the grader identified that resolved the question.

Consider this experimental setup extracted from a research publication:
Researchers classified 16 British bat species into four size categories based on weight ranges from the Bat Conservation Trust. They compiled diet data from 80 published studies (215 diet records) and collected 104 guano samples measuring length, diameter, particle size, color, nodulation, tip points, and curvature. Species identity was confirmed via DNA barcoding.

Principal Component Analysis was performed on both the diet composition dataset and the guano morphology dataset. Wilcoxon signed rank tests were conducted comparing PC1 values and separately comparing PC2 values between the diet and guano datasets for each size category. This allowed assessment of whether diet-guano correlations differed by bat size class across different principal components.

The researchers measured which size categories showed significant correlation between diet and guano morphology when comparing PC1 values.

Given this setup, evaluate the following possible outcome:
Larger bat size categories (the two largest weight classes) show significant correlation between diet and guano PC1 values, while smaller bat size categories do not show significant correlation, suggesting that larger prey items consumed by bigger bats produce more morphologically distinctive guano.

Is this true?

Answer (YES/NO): NO